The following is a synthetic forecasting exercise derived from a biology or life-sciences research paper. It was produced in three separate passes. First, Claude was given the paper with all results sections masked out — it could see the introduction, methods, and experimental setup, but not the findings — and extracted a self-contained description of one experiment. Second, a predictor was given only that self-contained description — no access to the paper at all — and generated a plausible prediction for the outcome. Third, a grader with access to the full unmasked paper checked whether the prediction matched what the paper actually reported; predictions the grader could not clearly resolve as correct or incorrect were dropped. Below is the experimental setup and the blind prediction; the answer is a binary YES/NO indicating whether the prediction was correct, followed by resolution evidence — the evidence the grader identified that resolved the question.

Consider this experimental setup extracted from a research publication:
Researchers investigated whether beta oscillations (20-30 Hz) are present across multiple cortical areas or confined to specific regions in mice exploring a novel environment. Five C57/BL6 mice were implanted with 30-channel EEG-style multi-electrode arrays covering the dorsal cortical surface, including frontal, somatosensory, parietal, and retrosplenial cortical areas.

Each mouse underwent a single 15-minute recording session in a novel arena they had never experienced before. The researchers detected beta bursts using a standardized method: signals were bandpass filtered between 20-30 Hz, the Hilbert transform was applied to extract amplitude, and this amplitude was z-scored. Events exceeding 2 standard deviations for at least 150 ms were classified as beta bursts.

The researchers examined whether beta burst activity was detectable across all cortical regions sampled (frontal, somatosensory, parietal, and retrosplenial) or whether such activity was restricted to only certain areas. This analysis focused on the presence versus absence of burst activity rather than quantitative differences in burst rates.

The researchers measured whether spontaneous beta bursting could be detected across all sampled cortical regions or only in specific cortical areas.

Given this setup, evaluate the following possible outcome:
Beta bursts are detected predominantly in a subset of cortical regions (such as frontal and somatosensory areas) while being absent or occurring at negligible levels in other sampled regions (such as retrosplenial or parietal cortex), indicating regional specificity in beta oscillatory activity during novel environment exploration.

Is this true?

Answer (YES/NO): NO